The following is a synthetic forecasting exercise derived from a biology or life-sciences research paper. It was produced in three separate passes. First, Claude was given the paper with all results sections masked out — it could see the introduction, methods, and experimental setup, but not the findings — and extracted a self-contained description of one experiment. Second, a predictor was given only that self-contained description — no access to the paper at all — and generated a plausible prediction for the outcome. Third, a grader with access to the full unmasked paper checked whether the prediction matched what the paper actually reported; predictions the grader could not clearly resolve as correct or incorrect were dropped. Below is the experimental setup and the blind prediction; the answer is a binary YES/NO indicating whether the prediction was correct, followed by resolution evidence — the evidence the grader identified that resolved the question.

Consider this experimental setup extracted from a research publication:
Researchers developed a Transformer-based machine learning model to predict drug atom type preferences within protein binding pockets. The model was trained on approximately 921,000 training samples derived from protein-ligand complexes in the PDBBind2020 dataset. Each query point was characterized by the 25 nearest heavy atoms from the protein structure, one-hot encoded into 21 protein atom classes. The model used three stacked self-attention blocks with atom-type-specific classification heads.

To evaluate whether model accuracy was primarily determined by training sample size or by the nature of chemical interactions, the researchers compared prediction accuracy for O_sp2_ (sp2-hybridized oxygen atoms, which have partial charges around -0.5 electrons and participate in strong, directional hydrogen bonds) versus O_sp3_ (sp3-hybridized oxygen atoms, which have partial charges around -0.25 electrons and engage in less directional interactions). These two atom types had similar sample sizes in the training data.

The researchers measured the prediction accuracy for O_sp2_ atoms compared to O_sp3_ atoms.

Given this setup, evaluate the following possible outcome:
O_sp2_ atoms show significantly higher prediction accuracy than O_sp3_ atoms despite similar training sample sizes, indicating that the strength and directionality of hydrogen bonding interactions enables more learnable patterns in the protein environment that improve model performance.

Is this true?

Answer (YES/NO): YES